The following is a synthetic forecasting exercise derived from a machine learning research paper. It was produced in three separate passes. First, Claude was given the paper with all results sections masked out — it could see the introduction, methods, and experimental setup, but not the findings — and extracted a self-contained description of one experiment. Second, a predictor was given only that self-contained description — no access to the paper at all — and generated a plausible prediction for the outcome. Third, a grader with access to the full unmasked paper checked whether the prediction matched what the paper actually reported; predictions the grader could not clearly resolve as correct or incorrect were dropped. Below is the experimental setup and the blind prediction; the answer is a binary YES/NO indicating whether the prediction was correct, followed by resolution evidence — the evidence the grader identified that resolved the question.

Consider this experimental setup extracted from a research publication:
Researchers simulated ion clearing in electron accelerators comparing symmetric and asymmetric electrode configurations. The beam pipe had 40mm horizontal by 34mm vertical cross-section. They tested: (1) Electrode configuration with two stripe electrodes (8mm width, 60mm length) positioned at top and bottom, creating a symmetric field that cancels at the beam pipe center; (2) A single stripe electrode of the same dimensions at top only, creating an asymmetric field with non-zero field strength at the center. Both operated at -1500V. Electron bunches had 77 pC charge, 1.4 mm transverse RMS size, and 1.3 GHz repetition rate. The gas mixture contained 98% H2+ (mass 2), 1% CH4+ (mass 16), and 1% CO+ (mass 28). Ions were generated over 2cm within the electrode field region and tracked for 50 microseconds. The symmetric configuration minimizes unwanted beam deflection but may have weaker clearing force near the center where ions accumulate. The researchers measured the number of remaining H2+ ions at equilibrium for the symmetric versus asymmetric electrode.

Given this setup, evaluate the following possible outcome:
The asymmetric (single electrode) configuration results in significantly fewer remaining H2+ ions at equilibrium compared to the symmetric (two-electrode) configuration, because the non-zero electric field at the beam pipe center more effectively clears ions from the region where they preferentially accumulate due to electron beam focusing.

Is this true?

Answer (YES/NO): YES